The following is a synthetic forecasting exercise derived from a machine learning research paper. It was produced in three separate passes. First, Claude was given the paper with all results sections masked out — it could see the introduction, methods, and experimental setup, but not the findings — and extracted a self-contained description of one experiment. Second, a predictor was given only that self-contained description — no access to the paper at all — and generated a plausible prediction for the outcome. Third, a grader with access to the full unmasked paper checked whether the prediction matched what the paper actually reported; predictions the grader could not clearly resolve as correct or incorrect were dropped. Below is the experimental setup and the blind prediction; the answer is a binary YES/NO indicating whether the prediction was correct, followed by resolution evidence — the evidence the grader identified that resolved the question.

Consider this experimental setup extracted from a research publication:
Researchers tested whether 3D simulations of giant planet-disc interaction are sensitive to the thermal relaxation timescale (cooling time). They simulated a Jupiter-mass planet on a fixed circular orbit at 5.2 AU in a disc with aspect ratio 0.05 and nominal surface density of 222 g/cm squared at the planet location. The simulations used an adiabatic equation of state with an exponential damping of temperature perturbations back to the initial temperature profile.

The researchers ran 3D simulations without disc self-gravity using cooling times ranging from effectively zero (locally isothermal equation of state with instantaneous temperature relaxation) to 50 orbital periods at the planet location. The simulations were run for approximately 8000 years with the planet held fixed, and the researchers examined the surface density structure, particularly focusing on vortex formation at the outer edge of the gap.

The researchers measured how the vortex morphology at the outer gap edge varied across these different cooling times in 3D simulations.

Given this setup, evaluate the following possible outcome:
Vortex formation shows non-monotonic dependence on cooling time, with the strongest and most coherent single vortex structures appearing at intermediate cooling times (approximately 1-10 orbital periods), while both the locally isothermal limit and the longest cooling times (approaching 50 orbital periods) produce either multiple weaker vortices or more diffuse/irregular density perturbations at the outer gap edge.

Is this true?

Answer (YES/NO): NO